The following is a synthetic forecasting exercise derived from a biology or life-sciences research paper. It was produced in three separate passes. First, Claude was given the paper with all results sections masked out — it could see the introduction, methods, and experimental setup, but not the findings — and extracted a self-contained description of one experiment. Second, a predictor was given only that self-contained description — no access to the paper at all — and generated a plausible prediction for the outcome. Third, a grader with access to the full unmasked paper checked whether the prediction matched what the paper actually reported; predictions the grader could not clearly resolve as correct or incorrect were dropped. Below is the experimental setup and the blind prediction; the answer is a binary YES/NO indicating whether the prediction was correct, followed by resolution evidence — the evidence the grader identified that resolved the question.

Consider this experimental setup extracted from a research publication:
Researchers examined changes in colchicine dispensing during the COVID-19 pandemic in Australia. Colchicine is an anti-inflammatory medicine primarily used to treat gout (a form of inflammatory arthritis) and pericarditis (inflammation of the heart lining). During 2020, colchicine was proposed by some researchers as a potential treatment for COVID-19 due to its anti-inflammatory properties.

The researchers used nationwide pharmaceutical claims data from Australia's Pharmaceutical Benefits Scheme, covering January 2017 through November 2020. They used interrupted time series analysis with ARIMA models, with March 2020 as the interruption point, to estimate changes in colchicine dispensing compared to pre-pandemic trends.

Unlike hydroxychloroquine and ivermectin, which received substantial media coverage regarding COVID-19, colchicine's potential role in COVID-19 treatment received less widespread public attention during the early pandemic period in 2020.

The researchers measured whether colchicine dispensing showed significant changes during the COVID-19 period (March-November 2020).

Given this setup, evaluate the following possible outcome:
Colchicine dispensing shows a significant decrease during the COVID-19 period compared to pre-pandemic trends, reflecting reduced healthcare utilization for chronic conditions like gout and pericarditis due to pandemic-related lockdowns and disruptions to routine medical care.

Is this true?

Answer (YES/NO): NO